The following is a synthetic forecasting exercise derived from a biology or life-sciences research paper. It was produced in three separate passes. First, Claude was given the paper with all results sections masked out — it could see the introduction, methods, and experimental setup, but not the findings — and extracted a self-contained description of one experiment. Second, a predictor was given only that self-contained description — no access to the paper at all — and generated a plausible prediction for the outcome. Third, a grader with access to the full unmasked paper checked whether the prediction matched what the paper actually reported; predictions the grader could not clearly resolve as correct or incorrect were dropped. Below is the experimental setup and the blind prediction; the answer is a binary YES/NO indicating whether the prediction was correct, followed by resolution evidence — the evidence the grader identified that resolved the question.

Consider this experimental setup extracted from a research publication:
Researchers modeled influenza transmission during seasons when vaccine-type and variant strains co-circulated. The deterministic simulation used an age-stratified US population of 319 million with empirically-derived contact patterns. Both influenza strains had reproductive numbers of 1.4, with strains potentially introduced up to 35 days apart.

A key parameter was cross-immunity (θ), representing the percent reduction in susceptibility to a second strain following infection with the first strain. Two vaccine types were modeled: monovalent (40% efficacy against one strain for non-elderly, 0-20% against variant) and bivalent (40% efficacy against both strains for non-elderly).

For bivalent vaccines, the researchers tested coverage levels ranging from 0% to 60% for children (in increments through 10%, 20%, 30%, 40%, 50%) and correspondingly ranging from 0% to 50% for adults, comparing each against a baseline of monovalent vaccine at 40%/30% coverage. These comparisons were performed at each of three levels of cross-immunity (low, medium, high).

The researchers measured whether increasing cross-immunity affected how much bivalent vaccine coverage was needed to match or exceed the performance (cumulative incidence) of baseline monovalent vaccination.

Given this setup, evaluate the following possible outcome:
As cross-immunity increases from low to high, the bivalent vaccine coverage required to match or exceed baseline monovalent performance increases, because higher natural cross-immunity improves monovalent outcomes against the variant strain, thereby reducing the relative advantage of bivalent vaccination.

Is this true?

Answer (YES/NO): NO